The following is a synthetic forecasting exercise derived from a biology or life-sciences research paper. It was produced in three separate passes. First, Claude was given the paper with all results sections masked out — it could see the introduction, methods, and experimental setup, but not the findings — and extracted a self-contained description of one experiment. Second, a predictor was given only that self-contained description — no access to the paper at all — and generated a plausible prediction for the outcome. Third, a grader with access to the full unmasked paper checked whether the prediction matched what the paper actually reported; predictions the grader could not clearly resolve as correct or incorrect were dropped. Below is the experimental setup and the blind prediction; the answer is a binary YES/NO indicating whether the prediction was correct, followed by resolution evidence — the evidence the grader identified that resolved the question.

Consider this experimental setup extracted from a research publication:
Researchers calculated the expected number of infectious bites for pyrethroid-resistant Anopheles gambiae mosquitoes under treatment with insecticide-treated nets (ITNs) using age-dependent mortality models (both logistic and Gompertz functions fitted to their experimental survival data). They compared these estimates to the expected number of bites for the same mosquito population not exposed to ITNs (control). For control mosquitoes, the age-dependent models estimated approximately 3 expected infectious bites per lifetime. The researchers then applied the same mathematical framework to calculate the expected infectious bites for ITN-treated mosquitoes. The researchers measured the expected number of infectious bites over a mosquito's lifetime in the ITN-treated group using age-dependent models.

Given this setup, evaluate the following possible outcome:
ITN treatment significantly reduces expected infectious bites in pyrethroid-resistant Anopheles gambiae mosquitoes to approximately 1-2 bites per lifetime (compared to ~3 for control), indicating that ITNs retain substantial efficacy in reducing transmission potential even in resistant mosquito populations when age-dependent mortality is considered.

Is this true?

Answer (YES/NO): NO